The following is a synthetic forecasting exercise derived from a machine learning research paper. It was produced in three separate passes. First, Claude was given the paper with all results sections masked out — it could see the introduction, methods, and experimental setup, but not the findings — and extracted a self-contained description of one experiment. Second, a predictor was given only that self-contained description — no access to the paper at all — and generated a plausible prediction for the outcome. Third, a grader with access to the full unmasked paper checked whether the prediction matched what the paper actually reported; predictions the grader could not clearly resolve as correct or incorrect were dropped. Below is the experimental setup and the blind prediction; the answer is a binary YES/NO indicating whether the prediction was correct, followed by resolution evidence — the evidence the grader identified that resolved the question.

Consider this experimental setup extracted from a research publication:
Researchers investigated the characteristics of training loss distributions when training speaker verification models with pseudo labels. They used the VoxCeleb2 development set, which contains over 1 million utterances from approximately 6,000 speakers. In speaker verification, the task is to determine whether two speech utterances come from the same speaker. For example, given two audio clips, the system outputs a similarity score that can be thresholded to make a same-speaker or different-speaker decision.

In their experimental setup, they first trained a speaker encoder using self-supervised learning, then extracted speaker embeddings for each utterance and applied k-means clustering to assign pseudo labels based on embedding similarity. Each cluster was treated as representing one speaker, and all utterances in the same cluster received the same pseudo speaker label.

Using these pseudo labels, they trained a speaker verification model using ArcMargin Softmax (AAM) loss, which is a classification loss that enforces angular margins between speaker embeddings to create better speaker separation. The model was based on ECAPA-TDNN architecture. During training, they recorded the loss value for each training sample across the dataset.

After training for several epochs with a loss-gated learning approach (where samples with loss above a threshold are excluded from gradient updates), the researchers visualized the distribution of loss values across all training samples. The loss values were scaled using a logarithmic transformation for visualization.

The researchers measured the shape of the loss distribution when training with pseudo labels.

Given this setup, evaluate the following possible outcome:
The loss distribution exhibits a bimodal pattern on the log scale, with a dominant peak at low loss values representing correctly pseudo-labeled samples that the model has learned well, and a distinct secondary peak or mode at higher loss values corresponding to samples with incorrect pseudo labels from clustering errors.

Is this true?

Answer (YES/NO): YES